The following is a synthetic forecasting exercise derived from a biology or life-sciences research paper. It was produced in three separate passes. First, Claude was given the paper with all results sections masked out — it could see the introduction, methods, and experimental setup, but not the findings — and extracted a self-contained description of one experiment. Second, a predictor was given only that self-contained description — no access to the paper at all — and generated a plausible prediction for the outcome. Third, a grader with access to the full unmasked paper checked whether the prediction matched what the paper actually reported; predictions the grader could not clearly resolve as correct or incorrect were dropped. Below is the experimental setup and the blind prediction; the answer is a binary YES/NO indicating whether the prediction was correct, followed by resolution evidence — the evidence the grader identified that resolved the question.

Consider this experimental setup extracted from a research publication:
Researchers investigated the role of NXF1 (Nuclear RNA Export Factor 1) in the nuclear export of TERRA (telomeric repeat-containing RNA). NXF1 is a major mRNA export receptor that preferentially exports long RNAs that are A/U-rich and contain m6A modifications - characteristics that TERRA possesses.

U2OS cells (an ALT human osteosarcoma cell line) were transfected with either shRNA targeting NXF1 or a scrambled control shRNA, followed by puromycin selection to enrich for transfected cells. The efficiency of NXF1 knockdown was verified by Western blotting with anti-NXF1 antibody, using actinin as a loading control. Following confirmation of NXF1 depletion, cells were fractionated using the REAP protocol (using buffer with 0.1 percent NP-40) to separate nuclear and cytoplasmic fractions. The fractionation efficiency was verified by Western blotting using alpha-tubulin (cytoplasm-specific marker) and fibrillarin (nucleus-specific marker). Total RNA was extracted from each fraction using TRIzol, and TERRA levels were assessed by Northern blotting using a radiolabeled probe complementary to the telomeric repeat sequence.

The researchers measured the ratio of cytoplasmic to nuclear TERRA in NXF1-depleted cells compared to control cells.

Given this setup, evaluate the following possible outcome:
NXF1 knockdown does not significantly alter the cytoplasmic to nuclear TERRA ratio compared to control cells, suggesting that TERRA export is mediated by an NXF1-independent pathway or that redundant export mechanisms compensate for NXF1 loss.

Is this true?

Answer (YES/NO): NO